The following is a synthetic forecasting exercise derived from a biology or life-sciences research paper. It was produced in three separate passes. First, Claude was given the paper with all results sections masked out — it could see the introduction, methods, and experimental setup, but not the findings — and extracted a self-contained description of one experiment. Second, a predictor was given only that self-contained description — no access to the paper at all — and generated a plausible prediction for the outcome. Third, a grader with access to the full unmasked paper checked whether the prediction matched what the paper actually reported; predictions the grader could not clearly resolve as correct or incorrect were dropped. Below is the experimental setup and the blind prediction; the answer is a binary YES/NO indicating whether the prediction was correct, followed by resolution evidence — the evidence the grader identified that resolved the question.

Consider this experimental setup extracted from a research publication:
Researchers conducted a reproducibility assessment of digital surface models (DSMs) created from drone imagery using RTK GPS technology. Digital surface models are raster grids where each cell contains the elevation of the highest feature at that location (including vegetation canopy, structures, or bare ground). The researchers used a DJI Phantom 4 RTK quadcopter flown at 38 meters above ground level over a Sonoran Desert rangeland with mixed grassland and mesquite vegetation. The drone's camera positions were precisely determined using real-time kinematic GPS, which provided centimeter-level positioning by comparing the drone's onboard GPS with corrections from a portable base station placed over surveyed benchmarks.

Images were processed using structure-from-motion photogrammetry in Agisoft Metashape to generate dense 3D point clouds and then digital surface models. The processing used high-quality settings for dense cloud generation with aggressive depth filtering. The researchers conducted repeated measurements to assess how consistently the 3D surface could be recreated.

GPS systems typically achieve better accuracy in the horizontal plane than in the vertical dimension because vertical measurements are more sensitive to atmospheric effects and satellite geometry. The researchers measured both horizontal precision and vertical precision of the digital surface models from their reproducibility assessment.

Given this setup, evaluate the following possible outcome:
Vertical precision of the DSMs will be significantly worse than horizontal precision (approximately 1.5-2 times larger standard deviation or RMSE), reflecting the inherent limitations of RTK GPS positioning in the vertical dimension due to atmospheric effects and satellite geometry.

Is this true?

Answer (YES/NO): NO